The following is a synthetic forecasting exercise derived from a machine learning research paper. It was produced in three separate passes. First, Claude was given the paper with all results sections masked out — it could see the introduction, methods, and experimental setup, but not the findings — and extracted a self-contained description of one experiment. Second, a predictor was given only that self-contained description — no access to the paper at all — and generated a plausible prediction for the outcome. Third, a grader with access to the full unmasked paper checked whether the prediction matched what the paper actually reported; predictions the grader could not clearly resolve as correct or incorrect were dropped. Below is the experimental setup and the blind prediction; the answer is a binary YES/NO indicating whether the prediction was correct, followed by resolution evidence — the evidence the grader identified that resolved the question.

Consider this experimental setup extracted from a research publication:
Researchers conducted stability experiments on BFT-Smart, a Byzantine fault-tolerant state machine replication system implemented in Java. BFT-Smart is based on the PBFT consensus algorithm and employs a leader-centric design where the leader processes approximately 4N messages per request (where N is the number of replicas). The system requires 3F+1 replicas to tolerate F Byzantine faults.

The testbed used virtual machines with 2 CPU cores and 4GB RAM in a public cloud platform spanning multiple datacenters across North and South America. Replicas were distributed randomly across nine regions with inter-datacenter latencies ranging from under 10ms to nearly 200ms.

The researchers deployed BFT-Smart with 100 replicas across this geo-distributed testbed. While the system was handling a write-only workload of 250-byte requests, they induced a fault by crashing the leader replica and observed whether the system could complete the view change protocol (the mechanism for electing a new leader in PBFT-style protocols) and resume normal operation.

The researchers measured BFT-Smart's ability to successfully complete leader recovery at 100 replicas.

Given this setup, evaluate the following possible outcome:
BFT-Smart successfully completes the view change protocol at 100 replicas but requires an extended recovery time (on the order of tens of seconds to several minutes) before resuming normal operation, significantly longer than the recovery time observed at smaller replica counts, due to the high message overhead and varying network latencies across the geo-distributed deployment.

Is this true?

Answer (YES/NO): NO